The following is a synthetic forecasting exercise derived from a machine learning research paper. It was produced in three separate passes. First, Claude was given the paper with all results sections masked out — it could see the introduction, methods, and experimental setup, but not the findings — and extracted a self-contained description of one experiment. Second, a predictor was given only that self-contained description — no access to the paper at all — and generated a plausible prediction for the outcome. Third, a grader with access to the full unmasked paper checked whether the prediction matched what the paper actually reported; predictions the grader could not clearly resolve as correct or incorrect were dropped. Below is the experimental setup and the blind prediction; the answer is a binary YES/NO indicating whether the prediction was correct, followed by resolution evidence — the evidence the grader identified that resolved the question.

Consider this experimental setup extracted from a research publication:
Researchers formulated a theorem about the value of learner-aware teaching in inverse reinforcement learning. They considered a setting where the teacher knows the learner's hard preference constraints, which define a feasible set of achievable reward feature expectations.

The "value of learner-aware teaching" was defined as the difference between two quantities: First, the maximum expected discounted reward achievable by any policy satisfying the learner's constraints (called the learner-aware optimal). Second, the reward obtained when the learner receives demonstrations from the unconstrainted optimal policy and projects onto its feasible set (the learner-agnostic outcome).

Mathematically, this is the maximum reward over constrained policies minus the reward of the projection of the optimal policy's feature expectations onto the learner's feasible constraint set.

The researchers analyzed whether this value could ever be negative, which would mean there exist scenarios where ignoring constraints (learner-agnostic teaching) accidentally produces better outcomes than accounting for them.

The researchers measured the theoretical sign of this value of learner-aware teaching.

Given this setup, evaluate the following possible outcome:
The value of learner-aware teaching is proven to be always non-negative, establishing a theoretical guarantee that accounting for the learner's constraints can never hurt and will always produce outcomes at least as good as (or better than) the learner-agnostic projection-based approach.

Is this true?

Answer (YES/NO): YES